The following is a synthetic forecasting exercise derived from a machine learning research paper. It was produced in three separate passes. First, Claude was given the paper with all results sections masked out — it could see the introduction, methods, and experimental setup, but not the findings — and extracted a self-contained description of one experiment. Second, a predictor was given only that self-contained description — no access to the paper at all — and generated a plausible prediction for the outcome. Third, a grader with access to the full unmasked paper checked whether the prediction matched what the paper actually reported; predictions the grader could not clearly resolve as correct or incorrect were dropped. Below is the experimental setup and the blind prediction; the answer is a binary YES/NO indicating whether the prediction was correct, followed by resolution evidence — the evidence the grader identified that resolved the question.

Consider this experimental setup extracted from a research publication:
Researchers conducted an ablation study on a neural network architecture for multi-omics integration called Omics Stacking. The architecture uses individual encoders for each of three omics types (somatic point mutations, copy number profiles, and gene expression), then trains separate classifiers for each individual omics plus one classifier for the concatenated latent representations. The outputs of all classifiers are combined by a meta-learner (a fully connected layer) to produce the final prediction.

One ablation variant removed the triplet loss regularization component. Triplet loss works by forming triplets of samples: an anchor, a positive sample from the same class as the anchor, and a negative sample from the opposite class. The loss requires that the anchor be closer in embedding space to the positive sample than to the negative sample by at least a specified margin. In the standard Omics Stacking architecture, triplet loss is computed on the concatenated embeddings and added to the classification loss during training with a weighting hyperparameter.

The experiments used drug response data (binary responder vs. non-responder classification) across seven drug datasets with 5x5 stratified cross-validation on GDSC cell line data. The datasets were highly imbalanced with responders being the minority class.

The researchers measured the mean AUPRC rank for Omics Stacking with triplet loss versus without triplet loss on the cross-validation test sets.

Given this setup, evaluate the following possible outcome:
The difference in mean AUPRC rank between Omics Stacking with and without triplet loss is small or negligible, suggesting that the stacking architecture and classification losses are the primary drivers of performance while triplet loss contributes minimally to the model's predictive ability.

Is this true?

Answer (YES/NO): NO